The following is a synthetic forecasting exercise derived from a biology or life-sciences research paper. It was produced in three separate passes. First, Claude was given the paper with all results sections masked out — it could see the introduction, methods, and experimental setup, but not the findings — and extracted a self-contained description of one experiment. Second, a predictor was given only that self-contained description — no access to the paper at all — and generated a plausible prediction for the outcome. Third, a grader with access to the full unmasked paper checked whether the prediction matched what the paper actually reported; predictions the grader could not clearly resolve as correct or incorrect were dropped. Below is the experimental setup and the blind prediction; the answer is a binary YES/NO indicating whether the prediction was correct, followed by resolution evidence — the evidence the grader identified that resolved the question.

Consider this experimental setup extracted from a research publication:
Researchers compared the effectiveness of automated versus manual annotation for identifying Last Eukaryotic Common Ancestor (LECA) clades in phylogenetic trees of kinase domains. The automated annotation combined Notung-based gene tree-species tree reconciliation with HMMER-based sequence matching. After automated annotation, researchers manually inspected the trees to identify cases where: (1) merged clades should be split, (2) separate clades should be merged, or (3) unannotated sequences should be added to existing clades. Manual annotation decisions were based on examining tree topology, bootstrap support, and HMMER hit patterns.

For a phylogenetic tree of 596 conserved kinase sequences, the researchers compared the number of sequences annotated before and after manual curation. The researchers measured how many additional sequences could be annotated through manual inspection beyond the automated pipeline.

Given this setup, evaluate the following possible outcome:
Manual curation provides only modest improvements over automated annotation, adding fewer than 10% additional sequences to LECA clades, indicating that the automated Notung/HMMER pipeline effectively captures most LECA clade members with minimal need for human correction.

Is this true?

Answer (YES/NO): YES